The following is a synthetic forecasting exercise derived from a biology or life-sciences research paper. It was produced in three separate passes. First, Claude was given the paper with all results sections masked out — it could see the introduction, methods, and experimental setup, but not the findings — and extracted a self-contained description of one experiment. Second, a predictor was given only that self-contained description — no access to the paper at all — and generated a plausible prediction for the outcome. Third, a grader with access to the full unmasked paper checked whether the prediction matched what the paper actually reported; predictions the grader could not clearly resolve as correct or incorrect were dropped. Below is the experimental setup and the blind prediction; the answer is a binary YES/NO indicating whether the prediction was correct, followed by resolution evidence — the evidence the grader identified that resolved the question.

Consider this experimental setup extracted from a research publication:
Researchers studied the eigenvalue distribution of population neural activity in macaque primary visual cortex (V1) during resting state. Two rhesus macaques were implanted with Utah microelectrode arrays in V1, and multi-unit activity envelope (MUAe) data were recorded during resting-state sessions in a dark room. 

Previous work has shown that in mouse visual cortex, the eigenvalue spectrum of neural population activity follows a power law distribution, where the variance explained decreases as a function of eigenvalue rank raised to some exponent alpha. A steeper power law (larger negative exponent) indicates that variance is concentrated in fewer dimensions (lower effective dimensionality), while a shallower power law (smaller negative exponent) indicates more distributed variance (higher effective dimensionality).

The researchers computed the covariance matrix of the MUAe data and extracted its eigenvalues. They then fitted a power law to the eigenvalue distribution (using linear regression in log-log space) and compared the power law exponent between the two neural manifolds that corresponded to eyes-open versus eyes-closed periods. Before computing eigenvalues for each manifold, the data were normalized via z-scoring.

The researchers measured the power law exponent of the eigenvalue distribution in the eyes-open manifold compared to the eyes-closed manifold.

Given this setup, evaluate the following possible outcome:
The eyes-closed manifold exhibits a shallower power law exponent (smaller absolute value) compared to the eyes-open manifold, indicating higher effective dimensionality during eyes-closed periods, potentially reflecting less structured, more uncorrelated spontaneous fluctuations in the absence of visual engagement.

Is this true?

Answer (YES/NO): NO